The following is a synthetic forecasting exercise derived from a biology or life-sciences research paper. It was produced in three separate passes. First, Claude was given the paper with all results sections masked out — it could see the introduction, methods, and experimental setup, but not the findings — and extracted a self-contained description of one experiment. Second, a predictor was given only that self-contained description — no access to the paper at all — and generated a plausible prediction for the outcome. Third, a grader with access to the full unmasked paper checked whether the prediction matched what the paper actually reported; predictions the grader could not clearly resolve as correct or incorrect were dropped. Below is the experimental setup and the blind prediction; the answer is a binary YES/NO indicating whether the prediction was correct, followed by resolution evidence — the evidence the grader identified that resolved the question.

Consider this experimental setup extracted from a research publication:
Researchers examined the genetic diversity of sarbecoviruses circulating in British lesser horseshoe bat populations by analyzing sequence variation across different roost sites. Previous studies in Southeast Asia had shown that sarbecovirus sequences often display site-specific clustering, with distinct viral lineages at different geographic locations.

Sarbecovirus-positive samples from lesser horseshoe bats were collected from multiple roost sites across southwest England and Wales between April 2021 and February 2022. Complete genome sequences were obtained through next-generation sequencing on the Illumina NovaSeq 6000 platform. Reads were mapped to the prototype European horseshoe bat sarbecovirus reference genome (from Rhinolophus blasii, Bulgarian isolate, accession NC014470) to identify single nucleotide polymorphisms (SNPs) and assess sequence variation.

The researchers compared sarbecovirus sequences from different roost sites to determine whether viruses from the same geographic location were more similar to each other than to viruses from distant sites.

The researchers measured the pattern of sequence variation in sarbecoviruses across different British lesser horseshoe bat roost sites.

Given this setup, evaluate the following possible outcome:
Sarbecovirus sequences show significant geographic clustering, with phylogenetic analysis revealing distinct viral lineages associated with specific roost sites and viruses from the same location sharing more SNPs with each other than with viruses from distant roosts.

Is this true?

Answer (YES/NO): NO